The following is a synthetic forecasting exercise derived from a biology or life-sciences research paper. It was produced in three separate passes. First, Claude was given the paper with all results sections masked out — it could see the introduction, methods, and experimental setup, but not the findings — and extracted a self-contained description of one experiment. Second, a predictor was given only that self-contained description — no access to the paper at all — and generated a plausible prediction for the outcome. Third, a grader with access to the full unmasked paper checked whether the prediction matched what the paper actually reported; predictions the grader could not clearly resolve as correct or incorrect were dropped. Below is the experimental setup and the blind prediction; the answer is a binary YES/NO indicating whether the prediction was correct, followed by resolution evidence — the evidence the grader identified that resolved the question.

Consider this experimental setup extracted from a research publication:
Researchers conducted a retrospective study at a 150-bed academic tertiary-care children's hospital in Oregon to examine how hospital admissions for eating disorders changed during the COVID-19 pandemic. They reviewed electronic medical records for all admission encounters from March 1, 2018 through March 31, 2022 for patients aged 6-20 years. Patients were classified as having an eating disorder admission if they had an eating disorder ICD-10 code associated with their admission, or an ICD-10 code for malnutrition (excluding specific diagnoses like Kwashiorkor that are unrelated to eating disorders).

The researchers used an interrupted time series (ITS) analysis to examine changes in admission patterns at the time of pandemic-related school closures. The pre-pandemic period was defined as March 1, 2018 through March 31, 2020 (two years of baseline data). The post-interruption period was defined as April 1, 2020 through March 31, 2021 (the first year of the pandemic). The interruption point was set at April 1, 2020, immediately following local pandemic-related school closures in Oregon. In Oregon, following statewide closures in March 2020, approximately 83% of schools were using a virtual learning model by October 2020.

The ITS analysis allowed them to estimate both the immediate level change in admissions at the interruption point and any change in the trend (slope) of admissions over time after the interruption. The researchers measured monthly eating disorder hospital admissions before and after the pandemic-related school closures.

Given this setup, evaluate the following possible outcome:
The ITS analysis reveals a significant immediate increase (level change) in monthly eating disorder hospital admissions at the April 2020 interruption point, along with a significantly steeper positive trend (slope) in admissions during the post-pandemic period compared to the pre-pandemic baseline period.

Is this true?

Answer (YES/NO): NO